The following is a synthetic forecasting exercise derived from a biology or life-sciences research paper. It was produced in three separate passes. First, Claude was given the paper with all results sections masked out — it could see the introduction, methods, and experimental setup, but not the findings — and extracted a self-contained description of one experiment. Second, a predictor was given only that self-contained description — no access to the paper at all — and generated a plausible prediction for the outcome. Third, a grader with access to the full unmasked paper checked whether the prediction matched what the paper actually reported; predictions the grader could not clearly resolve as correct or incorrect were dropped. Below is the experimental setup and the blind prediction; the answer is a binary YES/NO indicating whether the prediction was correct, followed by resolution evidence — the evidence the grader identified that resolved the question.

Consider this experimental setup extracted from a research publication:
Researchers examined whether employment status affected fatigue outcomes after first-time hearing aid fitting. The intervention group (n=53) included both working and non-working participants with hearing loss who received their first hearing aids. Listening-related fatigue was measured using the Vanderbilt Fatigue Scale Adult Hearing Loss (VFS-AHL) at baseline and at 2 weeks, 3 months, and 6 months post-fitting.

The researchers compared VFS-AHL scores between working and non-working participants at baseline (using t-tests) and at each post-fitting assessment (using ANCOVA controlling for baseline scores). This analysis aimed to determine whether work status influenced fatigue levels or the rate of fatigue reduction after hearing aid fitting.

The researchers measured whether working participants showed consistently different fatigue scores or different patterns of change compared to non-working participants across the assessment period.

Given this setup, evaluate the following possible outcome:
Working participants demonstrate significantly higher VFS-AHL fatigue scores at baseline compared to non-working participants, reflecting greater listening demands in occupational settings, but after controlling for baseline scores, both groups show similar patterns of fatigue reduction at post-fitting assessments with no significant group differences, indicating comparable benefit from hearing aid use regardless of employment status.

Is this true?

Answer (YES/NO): NO